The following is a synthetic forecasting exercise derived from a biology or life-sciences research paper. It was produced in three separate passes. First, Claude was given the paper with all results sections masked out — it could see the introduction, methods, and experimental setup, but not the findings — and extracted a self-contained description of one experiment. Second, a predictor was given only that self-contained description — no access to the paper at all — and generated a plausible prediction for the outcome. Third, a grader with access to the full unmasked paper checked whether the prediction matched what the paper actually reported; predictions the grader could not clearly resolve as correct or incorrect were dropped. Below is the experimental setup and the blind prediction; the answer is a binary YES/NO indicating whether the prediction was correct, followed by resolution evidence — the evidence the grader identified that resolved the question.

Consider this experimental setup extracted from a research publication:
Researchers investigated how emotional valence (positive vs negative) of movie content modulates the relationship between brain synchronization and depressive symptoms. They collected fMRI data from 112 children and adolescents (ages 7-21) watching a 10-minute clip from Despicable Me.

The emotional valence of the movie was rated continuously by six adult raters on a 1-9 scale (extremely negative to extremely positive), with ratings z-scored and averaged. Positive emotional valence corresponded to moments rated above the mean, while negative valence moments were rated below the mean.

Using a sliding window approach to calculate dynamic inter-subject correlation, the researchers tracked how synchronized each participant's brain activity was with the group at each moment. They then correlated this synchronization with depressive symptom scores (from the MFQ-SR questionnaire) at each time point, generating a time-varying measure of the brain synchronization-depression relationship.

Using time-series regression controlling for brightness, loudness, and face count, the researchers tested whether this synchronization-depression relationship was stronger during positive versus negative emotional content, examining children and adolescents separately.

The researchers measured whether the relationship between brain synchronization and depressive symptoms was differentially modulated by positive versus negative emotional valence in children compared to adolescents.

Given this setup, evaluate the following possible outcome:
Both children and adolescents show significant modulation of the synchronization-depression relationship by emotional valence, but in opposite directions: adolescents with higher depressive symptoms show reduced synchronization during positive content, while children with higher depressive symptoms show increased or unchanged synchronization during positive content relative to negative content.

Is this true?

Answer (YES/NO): NO